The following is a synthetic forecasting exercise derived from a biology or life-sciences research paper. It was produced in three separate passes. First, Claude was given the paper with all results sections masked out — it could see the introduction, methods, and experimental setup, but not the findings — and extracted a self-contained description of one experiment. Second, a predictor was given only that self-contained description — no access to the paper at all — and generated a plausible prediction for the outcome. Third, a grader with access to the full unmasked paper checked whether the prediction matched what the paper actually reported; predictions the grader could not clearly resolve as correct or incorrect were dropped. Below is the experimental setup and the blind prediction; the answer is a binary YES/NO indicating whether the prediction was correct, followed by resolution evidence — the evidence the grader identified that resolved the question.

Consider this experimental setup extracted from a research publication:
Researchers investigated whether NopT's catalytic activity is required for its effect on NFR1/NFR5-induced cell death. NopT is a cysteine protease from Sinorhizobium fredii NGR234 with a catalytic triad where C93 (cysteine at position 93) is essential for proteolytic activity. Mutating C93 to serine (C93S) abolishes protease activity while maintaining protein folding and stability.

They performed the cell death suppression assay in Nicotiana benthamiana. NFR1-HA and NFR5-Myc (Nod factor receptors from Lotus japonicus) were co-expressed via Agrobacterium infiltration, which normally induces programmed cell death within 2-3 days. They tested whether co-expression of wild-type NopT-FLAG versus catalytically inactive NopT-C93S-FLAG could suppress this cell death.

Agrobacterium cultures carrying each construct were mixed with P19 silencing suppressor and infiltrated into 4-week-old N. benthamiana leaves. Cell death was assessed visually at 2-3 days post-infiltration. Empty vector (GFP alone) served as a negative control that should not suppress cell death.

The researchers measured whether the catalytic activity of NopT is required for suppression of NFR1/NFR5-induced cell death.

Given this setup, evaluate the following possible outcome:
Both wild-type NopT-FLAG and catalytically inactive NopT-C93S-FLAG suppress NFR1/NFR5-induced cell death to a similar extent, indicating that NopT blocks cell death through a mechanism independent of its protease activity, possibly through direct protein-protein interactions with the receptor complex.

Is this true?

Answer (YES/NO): NO